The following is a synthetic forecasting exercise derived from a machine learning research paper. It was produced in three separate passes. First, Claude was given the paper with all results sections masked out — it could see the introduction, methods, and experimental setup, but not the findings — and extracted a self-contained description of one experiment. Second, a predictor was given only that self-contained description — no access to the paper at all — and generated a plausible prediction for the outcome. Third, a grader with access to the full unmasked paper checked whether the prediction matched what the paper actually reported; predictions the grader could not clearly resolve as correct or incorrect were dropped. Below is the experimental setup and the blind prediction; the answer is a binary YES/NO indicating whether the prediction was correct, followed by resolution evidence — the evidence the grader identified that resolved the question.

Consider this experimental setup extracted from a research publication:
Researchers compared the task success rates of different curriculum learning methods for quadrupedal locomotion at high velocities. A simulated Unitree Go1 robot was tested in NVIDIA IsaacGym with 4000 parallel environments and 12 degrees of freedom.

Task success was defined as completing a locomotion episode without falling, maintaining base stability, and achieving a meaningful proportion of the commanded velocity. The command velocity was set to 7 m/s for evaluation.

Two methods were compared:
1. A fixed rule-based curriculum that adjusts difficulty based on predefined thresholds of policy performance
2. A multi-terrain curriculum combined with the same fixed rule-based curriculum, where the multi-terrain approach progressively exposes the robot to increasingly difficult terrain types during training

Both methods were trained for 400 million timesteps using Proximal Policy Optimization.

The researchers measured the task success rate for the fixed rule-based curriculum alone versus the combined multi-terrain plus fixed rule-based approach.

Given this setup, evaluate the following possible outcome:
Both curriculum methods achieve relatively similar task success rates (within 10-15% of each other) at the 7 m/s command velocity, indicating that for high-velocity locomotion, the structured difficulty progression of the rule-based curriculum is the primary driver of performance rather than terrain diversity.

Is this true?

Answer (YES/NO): YES